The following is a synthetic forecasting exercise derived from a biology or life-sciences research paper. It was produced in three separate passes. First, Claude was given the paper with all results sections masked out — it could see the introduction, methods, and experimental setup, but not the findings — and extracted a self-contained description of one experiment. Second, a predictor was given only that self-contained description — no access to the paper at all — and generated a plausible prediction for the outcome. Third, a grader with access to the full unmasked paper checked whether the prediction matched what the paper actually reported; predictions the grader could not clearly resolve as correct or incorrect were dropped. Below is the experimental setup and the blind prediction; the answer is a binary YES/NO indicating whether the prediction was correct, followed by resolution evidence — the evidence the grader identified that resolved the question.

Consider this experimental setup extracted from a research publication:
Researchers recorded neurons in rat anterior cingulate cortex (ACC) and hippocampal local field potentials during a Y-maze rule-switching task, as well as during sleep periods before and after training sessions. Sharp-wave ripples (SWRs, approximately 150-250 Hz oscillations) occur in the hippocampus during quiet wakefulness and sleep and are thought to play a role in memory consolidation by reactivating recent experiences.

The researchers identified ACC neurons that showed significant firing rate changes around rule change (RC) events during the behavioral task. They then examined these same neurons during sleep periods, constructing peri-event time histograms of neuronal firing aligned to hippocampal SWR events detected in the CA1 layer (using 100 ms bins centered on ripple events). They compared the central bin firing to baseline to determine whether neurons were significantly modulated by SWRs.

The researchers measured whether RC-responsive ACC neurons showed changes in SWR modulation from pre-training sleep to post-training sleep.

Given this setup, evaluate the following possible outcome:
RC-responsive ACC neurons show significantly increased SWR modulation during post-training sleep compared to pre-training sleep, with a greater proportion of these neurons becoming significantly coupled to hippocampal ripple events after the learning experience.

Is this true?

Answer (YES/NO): YES